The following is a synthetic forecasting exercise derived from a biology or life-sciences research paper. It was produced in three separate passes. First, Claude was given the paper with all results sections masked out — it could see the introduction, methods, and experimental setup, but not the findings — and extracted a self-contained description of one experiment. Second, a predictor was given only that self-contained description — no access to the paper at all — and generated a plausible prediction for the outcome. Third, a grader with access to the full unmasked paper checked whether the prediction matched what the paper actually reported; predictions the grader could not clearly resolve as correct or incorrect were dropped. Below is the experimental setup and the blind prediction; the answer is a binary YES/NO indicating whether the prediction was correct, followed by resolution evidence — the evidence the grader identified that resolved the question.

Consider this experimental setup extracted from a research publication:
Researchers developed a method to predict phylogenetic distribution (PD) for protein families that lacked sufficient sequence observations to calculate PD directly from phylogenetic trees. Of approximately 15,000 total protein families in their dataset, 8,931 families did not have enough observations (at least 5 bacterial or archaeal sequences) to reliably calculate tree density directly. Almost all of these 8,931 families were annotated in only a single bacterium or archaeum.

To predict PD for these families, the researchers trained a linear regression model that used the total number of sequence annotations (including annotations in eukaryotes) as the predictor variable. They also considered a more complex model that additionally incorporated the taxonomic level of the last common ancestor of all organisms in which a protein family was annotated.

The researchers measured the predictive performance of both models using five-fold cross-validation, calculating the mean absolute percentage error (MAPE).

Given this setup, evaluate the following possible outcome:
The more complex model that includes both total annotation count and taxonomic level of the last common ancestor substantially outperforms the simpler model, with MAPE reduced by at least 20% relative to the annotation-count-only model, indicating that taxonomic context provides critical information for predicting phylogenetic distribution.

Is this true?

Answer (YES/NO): NO